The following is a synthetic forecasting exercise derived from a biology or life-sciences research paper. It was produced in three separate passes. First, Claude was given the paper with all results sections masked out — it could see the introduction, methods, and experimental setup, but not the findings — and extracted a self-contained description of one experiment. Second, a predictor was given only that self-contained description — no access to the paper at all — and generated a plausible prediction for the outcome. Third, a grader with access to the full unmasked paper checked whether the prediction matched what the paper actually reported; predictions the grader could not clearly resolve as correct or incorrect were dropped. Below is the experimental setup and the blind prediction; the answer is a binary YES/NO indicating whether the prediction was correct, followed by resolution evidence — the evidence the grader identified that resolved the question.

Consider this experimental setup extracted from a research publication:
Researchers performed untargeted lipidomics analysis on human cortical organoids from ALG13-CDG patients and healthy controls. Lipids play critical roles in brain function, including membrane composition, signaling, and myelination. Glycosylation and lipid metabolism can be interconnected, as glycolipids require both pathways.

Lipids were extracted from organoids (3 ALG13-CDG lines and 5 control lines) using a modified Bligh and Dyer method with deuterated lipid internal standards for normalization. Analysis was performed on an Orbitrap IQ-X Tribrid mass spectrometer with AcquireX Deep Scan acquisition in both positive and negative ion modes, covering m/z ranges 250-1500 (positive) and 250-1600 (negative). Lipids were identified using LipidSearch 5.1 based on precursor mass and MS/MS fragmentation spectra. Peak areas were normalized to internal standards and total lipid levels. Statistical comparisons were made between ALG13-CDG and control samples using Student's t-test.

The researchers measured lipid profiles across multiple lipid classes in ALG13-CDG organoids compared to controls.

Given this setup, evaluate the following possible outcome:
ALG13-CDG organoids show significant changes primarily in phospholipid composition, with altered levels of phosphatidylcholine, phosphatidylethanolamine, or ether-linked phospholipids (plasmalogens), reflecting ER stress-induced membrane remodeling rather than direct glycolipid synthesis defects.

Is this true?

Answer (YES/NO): NO